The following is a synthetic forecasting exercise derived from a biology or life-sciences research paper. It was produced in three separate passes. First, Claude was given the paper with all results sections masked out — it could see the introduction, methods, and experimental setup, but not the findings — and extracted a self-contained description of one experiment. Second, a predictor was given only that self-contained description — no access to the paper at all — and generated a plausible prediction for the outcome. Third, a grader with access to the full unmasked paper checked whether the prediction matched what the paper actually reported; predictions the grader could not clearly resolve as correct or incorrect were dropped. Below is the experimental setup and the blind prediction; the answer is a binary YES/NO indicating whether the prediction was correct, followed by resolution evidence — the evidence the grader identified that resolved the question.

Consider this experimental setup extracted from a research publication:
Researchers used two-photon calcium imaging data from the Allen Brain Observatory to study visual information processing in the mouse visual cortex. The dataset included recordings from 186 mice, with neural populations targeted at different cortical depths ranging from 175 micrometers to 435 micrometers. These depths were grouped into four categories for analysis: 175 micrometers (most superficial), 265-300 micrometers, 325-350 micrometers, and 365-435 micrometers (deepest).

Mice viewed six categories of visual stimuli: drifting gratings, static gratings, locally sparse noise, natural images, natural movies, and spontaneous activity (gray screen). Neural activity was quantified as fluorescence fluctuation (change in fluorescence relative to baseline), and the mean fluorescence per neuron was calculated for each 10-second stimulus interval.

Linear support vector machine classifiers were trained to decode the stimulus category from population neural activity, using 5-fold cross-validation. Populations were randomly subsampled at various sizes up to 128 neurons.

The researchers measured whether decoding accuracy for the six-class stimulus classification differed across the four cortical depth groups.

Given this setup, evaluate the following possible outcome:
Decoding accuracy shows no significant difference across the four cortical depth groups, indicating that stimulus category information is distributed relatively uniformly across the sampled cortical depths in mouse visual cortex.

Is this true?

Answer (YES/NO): NO